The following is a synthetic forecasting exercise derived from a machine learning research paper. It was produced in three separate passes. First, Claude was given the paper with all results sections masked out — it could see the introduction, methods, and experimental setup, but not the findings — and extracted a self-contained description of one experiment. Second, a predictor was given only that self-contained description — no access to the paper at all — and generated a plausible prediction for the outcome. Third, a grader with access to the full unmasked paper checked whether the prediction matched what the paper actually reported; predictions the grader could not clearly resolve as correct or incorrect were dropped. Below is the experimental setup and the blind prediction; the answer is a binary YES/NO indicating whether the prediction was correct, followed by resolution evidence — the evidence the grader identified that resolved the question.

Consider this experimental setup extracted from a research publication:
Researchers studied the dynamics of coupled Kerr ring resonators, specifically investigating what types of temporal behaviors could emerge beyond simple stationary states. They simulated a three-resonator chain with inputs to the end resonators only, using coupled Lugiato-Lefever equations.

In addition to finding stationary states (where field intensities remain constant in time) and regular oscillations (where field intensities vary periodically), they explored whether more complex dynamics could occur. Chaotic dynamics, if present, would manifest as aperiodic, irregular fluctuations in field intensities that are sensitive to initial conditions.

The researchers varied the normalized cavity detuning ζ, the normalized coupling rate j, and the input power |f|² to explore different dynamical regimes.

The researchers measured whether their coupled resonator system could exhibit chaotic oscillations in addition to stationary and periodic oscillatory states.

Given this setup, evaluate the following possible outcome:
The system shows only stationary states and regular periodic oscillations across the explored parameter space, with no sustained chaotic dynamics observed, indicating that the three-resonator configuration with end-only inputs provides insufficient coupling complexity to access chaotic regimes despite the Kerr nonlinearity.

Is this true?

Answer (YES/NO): YES